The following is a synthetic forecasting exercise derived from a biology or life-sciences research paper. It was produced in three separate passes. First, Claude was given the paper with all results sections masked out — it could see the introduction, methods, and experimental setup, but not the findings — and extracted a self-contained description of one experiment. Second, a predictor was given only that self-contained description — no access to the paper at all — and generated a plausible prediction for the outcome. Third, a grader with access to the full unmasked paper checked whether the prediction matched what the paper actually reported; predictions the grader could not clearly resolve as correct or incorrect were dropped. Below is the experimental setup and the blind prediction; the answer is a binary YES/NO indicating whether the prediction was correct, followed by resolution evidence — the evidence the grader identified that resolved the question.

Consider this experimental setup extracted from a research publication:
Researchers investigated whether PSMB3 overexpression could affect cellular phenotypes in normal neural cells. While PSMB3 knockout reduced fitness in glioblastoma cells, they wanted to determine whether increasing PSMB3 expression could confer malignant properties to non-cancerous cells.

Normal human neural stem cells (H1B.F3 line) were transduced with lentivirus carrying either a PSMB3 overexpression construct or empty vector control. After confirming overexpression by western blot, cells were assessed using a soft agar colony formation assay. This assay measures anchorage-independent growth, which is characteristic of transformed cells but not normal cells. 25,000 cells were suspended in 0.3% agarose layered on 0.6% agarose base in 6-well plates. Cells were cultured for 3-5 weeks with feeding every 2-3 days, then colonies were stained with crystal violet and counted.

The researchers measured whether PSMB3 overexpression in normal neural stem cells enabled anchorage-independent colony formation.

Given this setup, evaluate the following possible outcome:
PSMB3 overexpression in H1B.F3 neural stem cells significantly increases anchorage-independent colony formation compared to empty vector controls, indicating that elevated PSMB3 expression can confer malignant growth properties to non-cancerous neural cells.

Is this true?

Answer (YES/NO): YES